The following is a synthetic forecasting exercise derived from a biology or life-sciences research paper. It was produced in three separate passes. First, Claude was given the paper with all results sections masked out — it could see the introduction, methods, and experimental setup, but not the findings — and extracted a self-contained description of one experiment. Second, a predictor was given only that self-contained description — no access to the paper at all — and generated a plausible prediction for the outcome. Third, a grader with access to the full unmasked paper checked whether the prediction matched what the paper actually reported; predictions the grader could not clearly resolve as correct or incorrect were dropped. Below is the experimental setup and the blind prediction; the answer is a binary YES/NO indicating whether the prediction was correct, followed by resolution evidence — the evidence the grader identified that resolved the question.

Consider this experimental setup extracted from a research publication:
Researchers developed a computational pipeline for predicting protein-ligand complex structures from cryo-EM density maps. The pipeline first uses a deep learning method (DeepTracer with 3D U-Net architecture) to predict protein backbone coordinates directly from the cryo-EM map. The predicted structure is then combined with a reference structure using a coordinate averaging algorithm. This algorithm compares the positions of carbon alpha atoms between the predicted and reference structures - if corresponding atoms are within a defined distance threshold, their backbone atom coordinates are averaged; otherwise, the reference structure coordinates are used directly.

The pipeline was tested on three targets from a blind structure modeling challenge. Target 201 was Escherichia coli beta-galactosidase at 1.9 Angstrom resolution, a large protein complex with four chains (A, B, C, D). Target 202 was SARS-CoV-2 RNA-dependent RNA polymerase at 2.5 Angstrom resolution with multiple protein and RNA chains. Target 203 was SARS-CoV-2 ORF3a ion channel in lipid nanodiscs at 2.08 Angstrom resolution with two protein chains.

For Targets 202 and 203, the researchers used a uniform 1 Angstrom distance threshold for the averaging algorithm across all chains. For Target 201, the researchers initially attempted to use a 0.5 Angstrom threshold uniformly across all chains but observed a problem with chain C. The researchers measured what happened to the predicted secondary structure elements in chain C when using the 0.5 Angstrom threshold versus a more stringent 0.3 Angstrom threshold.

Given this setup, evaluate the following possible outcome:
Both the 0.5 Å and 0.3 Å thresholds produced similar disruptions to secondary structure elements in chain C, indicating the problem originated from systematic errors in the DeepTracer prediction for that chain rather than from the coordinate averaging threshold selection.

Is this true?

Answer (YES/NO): NO